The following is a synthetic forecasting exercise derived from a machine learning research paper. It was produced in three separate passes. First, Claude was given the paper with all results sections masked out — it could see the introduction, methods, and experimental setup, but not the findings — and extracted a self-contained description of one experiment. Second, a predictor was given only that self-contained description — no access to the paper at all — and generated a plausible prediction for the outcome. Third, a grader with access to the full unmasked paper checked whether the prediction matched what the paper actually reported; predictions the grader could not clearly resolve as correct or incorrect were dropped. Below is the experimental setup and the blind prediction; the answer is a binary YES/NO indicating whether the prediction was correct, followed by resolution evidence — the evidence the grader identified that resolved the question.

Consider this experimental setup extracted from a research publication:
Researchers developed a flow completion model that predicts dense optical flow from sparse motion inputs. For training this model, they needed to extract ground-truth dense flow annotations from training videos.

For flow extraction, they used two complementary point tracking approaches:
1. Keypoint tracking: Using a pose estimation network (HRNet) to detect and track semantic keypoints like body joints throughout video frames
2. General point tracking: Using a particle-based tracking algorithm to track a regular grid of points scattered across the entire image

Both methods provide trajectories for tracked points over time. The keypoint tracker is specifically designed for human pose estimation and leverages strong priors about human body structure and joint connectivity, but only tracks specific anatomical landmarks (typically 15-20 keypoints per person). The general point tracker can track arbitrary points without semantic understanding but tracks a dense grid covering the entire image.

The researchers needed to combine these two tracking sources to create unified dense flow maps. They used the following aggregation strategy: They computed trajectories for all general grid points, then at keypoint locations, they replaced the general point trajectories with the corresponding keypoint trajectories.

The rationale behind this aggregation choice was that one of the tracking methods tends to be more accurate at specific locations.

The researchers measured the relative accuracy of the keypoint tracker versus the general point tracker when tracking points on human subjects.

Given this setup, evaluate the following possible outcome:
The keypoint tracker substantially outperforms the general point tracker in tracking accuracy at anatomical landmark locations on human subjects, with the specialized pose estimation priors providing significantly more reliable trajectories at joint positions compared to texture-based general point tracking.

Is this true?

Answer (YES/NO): NO